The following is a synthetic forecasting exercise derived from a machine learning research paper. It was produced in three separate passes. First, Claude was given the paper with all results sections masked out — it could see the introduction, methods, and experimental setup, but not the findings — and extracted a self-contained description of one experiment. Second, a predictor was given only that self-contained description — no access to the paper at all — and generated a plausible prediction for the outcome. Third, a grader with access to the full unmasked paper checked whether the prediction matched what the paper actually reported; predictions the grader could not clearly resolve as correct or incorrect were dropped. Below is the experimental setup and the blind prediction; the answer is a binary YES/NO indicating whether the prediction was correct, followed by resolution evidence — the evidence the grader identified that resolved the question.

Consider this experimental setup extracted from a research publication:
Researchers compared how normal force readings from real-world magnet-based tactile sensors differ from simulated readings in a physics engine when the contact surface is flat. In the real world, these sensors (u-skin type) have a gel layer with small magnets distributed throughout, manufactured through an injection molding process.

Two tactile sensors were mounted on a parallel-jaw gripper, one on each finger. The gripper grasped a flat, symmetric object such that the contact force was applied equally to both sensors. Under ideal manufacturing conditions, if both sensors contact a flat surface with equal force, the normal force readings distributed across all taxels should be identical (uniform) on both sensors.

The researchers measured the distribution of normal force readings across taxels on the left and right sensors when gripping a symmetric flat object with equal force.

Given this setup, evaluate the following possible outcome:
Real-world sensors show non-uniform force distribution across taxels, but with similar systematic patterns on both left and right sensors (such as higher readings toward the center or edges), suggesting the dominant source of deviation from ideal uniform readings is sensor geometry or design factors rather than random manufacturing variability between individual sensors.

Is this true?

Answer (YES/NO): NO